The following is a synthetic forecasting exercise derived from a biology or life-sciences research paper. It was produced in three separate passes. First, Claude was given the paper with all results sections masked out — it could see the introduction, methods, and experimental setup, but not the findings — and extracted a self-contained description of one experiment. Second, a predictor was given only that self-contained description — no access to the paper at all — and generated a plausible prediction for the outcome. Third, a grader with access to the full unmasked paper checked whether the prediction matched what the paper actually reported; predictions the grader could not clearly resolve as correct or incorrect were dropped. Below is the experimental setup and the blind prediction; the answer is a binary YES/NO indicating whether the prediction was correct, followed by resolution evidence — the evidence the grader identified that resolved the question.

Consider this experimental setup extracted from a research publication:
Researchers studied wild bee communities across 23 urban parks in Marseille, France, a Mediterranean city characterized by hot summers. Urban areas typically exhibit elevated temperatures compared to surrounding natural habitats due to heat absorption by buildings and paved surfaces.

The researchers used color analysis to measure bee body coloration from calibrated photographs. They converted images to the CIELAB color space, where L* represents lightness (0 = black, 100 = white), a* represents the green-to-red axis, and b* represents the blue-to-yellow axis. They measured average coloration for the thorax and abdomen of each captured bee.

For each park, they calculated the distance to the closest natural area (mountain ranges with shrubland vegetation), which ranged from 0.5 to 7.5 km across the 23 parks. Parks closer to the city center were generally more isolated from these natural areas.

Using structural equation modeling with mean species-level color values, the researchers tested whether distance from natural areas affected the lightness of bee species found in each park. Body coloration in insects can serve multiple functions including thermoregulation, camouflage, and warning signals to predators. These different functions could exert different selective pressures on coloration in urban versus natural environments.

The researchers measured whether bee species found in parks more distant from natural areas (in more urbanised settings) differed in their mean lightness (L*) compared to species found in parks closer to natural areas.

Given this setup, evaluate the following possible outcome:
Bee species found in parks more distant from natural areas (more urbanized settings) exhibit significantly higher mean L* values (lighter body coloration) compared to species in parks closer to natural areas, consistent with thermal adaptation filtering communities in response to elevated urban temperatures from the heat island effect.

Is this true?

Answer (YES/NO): NO